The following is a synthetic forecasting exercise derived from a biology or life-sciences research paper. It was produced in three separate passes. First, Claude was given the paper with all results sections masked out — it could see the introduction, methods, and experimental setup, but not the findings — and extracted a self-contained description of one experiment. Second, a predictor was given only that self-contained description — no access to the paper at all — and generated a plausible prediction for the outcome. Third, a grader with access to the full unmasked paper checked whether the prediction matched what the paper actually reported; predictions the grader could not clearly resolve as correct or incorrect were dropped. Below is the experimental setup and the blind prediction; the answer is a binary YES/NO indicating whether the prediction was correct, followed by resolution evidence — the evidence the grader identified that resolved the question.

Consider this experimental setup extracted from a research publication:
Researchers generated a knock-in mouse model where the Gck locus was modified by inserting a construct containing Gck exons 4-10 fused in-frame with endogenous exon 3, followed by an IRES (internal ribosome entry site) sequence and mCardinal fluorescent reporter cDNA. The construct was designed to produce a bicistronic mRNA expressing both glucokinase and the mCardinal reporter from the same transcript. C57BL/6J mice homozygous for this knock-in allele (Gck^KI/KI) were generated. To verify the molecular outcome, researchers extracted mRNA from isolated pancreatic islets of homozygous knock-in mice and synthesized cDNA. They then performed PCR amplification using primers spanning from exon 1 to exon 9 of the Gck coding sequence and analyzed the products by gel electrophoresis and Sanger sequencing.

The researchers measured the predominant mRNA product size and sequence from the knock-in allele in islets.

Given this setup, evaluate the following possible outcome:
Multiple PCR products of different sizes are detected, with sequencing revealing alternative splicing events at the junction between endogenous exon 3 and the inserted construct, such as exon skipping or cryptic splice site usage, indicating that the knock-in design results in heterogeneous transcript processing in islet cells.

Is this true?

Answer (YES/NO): NO